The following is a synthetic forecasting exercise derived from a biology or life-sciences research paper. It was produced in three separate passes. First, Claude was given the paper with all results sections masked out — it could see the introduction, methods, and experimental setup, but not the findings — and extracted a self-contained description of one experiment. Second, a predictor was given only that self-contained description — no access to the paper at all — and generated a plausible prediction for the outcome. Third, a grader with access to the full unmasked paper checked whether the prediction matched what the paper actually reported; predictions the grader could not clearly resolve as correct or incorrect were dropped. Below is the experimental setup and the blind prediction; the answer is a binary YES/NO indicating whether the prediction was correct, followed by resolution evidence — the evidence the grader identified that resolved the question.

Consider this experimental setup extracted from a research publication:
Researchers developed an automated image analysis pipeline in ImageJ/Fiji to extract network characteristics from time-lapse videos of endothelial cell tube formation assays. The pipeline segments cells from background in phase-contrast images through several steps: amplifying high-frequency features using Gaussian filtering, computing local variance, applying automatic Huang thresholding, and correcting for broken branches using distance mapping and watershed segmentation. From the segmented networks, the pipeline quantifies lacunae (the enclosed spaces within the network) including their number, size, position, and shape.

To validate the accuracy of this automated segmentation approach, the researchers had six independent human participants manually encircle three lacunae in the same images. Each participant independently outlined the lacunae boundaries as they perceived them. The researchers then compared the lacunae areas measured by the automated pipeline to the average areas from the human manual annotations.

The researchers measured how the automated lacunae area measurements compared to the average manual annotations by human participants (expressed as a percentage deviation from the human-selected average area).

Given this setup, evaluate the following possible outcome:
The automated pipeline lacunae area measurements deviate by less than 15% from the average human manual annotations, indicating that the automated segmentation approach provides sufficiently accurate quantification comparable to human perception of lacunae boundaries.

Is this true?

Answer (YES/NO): YES